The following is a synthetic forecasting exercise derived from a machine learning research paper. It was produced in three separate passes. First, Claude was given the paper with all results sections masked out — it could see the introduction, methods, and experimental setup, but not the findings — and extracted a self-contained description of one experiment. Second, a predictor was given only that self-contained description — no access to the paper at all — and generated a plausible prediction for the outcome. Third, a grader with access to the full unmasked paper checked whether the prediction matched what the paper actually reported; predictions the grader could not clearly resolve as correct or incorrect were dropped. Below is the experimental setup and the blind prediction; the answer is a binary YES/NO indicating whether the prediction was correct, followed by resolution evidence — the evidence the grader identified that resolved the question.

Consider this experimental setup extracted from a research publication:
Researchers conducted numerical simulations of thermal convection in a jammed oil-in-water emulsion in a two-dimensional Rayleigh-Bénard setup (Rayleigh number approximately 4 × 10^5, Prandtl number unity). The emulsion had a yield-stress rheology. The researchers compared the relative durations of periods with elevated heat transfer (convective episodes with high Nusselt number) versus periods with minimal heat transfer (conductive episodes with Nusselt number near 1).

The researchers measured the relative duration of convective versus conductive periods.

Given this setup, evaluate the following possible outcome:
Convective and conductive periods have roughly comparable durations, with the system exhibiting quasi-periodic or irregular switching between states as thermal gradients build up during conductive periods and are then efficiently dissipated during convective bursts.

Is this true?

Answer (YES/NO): NO